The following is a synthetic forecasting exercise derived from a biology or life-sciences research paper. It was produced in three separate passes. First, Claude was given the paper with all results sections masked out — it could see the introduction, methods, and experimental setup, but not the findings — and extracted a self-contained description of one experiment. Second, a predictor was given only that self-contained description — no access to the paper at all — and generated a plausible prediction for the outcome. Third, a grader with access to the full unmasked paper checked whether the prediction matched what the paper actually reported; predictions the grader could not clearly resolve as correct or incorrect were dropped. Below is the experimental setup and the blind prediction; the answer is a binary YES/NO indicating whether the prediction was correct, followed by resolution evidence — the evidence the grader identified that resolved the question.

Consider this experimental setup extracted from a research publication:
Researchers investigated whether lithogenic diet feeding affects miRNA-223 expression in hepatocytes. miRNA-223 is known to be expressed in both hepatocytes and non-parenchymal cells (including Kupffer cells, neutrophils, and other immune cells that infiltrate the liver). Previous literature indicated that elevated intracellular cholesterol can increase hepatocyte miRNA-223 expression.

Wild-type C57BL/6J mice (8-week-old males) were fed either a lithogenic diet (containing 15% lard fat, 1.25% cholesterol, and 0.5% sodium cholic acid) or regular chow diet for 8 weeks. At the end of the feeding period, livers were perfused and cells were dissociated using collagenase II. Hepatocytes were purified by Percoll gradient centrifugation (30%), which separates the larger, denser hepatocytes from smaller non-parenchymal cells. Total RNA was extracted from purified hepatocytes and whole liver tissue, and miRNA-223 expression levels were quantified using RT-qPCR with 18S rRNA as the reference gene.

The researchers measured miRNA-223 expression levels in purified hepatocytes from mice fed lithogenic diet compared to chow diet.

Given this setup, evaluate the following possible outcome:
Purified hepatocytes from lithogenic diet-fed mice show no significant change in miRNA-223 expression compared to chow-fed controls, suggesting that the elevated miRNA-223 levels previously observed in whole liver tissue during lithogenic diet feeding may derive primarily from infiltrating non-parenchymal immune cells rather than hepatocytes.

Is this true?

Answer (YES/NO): NO